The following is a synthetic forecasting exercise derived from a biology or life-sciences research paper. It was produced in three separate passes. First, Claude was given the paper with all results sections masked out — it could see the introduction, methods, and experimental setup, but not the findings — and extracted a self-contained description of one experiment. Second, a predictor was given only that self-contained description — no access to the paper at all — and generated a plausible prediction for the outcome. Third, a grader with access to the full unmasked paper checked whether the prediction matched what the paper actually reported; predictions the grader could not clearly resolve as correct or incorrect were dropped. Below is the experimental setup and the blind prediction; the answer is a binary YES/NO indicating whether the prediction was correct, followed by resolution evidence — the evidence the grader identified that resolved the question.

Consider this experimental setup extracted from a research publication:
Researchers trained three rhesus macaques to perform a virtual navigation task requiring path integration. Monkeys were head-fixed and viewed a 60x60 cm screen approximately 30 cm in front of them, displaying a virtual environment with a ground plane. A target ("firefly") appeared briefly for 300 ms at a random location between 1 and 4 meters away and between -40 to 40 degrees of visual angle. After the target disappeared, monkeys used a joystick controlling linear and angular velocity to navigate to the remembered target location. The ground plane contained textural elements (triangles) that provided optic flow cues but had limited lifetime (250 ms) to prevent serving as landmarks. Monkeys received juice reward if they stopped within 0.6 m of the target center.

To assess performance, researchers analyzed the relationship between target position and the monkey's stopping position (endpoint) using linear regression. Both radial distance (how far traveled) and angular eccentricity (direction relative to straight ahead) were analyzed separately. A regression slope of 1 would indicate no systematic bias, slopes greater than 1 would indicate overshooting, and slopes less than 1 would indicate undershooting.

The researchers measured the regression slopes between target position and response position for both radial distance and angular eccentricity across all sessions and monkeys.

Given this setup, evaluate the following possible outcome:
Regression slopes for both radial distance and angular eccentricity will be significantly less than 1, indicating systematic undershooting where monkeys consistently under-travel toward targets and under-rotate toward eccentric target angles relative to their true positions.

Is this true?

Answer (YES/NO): YES